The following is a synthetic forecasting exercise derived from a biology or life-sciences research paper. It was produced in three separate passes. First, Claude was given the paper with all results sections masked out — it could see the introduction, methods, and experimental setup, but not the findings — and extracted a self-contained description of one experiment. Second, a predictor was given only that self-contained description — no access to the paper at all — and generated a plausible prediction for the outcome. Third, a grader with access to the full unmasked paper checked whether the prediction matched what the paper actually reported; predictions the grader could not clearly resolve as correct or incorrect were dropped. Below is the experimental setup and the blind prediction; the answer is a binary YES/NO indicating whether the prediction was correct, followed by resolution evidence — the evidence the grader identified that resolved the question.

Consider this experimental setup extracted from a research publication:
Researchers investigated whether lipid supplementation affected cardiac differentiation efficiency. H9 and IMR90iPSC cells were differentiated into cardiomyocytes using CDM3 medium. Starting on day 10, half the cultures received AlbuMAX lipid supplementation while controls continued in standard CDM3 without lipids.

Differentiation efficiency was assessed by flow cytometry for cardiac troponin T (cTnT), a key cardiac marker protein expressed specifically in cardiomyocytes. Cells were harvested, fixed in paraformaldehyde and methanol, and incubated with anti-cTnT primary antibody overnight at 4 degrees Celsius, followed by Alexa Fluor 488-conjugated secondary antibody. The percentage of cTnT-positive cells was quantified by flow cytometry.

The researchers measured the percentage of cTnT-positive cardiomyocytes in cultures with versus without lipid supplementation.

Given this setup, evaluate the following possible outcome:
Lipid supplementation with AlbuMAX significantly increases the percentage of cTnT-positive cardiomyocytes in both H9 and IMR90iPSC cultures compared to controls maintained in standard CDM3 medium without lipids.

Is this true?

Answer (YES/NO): NO